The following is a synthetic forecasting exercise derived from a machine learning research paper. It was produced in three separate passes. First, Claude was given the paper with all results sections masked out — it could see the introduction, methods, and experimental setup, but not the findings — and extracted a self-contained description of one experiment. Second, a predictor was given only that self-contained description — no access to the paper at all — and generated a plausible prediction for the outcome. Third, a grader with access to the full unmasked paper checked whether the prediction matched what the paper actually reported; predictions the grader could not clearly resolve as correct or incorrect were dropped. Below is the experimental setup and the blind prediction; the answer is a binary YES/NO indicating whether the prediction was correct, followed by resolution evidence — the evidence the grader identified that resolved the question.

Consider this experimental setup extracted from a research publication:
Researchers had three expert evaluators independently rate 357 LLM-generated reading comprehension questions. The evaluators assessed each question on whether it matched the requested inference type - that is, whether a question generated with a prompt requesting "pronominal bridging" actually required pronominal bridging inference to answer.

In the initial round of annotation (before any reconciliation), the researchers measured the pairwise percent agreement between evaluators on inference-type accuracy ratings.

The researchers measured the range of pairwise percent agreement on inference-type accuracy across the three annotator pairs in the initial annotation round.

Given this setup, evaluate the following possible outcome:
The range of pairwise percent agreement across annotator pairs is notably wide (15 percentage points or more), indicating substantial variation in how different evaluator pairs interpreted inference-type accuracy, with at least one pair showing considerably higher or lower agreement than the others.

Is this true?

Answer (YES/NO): NO